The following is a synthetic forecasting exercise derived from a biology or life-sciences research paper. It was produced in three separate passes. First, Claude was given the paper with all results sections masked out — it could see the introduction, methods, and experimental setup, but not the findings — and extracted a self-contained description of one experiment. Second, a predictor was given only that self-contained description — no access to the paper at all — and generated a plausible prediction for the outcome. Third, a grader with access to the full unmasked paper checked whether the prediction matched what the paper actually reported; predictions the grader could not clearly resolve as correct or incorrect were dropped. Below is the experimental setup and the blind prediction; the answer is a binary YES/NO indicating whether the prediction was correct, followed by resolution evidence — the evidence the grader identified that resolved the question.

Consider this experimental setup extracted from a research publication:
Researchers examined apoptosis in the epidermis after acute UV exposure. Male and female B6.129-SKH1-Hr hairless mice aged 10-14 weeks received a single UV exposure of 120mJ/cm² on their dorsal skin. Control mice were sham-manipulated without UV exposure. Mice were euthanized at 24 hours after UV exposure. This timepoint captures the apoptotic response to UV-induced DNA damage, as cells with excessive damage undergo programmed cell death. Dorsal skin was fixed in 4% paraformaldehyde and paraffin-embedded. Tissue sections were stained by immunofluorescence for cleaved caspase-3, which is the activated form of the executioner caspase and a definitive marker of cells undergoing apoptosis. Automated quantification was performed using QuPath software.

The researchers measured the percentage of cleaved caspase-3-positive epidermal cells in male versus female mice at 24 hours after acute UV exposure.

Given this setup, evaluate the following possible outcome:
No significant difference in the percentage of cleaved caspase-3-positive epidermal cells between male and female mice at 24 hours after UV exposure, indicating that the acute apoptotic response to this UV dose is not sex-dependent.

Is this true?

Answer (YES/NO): YES